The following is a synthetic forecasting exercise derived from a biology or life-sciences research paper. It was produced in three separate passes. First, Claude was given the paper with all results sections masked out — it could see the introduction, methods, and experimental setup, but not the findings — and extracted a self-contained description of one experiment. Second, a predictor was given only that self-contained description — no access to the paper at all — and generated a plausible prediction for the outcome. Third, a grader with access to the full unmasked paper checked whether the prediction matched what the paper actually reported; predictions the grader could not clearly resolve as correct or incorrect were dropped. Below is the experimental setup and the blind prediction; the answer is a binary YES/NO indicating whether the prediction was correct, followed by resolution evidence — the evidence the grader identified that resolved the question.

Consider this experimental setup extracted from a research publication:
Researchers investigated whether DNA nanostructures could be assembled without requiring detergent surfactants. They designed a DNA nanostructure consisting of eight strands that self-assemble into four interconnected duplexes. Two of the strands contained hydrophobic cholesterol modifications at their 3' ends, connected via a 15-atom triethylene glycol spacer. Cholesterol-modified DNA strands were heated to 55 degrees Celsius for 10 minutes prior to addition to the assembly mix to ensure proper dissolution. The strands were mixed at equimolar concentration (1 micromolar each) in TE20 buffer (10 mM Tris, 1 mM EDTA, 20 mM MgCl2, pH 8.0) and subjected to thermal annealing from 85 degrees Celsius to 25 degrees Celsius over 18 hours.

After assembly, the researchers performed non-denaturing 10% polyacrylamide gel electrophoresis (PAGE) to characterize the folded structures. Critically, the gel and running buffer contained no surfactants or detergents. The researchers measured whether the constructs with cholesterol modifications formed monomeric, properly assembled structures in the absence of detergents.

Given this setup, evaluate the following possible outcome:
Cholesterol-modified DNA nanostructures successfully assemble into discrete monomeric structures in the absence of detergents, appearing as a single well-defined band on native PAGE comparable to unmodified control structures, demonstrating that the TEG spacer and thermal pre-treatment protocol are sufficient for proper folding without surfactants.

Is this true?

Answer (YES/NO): NO